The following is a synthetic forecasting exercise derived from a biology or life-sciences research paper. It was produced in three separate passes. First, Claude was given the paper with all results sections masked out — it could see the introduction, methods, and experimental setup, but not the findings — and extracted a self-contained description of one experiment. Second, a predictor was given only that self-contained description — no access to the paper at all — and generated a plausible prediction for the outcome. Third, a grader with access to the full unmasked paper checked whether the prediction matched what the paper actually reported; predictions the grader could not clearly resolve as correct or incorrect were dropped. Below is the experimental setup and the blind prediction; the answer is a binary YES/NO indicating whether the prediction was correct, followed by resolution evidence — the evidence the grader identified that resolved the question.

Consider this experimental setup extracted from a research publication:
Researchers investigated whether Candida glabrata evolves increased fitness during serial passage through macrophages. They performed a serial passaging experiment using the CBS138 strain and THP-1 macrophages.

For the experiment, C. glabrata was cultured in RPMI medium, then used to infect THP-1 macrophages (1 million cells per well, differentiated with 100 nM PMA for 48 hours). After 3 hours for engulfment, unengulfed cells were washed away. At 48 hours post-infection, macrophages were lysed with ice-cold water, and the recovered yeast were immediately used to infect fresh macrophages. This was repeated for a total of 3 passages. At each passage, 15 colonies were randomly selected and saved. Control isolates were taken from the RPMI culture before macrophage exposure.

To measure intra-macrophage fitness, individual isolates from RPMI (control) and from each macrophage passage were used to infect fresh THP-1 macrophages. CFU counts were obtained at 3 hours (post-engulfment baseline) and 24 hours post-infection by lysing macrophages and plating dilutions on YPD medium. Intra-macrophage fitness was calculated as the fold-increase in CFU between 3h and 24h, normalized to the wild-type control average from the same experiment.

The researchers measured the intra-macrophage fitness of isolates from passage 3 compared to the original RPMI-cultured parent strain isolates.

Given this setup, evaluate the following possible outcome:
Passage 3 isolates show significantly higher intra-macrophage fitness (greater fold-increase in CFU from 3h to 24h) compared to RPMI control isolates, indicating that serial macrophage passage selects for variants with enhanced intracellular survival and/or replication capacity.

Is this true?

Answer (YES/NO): NO